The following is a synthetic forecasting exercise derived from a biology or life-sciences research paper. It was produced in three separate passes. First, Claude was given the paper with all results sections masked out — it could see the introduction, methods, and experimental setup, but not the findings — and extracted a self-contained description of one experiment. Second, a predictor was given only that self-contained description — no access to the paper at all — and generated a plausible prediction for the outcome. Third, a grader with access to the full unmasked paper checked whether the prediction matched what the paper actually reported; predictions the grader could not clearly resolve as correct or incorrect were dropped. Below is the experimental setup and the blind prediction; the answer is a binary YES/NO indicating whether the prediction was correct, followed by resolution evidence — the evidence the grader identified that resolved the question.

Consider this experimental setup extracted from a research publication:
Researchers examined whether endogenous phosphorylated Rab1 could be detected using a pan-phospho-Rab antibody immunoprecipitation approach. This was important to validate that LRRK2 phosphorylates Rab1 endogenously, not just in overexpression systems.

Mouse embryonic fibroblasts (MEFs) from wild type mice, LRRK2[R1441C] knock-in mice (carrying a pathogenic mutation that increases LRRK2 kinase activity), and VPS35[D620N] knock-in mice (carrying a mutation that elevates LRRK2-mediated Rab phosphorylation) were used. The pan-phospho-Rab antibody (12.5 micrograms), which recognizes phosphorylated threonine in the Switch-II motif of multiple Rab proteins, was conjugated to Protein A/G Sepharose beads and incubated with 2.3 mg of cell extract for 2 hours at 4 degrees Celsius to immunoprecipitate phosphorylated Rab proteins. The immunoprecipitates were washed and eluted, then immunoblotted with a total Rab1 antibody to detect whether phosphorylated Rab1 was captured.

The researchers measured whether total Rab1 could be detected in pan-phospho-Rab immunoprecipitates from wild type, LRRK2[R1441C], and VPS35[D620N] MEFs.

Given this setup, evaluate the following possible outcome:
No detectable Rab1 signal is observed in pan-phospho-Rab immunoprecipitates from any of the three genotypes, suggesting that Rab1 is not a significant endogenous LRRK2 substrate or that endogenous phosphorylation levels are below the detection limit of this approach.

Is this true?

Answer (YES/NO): NO